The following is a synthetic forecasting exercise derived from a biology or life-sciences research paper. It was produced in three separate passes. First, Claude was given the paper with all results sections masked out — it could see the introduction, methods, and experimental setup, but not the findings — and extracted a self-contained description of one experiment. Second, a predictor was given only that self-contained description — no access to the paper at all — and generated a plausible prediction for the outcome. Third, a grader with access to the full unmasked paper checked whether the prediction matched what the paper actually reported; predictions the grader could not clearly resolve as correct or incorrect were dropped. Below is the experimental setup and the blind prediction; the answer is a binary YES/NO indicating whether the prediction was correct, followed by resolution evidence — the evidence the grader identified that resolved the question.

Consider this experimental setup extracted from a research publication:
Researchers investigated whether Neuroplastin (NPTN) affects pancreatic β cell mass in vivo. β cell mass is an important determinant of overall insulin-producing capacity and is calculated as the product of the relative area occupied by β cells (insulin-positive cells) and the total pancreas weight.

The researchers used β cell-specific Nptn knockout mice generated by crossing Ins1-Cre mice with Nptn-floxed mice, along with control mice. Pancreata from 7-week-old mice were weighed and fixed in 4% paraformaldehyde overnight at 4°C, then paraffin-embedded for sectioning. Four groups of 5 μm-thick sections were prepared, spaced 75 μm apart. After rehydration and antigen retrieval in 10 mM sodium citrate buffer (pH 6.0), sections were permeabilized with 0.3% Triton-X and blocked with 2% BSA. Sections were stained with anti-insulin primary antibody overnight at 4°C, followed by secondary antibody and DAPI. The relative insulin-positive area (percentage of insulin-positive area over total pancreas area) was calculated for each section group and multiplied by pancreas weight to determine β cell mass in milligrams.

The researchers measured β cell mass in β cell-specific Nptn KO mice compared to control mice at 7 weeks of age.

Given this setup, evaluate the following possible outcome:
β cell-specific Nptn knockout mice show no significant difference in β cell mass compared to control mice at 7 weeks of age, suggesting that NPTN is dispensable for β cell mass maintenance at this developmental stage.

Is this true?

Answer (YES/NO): NO